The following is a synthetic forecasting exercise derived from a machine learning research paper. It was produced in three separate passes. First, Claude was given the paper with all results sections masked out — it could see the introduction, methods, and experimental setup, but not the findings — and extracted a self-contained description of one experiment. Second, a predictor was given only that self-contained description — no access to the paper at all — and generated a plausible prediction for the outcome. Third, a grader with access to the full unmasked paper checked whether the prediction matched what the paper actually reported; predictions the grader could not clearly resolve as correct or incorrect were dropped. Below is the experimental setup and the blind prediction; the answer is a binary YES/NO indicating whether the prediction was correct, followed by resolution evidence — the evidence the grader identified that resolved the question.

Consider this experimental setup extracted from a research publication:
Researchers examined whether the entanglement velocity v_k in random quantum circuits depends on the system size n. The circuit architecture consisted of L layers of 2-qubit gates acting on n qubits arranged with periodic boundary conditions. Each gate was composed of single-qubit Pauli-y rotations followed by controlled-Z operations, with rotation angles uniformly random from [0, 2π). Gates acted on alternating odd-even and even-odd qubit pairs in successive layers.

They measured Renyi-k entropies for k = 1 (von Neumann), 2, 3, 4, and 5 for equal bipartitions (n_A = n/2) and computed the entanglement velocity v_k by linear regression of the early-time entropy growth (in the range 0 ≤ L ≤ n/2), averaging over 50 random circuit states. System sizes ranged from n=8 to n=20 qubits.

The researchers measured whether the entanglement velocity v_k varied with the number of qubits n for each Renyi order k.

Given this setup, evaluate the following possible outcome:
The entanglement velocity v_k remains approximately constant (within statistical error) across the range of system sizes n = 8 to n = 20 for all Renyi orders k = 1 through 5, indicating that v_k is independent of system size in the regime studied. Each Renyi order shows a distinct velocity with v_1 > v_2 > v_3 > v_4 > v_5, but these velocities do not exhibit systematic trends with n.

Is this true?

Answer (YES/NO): YES